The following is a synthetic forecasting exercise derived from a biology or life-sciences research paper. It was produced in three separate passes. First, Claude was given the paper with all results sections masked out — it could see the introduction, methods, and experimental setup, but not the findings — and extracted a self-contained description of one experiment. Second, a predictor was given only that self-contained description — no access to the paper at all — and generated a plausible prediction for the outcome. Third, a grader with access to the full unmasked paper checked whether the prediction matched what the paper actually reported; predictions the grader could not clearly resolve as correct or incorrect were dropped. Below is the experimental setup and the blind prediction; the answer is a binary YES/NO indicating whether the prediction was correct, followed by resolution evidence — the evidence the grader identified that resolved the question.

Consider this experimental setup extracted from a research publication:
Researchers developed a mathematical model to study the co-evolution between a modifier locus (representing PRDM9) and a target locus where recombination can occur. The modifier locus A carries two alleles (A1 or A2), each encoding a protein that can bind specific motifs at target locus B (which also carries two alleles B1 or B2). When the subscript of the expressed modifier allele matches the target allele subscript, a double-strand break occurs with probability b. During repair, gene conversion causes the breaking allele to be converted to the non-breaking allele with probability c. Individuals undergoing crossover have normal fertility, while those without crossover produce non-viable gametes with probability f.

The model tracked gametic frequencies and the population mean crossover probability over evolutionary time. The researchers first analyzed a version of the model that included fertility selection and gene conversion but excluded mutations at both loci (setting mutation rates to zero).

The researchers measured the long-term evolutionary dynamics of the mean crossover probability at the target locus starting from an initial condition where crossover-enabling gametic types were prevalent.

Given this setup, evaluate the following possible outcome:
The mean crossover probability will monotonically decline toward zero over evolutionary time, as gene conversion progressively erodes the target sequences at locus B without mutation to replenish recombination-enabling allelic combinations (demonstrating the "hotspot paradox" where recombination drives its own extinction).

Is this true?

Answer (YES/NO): NO